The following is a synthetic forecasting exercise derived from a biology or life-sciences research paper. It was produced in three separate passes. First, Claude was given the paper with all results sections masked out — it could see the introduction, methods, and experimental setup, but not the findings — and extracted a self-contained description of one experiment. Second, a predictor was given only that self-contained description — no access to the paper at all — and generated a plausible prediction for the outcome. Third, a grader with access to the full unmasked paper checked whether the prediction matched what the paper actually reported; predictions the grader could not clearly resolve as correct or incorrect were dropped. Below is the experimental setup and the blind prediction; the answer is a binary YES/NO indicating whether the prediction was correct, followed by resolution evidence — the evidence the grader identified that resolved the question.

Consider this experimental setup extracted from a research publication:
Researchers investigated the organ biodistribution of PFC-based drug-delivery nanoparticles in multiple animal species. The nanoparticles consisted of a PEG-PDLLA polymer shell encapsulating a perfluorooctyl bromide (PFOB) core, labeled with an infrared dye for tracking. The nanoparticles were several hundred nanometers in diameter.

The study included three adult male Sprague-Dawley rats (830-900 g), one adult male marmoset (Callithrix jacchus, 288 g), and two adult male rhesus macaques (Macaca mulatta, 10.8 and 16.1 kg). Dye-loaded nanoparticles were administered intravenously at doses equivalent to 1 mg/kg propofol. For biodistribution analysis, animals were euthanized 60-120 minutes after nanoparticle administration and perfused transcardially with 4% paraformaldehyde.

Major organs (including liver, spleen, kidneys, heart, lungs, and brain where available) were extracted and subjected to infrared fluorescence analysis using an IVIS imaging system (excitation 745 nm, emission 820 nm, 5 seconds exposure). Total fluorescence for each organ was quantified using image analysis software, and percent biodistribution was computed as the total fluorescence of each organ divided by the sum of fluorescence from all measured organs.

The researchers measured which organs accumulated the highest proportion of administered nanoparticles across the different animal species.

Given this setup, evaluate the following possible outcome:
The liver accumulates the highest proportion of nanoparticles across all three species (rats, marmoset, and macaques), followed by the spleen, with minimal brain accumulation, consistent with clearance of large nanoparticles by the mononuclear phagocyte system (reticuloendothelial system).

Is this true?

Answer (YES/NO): NO